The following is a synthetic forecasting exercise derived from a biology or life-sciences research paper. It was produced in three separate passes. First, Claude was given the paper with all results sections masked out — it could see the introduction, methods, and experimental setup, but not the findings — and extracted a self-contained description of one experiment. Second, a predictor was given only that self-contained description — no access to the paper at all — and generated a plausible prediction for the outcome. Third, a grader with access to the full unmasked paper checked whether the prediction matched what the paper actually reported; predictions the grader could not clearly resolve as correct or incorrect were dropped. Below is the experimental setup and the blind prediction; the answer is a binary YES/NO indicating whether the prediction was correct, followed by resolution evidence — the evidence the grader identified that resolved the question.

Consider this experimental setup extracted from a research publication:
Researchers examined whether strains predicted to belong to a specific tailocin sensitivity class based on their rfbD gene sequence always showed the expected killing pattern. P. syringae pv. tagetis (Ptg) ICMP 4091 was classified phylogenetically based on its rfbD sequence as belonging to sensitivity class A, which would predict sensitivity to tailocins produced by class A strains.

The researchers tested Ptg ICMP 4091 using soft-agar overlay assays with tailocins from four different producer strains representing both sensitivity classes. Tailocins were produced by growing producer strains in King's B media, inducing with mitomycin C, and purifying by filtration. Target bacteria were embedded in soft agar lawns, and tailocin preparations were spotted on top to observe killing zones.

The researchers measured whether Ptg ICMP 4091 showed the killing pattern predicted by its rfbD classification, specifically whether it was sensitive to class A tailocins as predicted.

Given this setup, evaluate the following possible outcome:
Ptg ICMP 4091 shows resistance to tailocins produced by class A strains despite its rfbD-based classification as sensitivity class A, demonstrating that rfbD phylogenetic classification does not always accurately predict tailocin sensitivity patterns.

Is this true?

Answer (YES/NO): YES